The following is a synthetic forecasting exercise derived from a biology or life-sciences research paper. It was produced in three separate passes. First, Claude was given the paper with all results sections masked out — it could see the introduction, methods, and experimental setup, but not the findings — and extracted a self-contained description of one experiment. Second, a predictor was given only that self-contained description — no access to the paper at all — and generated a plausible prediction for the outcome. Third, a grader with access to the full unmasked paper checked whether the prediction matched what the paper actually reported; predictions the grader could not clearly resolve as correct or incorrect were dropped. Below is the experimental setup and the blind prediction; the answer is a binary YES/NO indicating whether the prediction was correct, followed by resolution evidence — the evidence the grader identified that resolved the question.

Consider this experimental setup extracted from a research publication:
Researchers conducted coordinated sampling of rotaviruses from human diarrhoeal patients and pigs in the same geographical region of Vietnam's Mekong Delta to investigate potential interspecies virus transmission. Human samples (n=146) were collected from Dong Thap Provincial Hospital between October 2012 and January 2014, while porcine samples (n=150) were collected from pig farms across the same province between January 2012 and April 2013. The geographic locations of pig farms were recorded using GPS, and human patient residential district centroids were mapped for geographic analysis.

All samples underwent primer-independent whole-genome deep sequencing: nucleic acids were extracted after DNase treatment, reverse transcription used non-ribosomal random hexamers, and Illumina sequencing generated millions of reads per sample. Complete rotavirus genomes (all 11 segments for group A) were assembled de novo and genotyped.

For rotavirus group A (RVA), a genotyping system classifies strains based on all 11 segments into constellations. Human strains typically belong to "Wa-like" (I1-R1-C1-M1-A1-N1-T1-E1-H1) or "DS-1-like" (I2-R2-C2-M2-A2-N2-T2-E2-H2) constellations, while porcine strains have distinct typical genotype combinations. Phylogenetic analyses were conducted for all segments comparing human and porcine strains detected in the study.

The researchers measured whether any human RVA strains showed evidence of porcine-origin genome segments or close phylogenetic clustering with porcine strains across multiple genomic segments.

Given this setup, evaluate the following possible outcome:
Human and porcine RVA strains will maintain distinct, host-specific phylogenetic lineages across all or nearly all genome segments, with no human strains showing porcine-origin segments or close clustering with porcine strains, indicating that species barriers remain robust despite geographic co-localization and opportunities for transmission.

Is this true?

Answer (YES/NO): NO